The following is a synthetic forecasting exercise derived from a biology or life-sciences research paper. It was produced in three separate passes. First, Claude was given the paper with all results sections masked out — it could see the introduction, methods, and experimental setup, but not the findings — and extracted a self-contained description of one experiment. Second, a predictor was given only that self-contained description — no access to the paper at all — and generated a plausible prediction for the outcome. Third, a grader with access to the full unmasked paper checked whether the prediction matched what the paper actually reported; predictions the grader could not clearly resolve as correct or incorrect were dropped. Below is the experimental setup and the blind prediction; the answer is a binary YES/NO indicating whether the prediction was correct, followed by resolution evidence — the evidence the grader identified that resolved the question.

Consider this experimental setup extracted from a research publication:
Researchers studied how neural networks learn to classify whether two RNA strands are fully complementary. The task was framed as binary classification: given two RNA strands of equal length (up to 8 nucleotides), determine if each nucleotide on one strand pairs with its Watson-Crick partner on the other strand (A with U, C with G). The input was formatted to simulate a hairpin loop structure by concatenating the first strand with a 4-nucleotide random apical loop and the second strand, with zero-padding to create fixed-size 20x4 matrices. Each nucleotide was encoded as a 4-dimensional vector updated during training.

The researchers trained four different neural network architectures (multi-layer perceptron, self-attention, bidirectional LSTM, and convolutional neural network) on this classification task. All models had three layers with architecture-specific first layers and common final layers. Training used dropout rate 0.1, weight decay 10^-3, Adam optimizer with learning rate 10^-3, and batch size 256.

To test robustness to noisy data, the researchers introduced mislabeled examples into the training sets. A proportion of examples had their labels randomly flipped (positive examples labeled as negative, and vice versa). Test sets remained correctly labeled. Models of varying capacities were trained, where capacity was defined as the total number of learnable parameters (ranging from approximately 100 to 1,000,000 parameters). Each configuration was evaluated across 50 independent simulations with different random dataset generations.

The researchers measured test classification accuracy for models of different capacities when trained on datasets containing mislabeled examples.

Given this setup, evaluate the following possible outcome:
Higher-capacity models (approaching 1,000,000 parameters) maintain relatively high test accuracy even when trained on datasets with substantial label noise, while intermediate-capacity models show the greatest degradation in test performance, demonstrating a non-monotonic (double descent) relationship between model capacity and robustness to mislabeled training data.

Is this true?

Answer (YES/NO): NO